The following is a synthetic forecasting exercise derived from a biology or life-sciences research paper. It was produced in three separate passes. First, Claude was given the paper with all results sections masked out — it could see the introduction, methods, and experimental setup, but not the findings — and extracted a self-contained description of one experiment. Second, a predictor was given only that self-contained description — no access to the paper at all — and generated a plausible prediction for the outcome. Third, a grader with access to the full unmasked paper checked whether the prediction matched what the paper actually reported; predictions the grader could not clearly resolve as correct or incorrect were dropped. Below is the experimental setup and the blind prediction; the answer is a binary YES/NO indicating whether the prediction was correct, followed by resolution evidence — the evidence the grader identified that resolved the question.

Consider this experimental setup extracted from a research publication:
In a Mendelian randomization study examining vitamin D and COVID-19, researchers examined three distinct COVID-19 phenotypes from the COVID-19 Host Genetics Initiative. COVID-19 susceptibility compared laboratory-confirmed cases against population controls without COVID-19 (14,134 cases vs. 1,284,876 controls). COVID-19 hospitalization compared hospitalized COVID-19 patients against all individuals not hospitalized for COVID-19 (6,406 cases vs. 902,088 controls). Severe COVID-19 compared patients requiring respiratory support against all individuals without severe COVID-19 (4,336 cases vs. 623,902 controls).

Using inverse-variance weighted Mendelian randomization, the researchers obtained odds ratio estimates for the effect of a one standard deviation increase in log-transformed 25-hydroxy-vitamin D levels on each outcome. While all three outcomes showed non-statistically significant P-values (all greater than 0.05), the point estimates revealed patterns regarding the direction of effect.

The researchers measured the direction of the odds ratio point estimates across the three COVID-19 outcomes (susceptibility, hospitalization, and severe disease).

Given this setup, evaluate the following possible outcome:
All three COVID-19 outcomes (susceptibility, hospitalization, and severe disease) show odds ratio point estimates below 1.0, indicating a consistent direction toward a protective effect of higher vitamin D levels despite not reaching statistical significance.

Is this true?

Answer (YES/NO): NO